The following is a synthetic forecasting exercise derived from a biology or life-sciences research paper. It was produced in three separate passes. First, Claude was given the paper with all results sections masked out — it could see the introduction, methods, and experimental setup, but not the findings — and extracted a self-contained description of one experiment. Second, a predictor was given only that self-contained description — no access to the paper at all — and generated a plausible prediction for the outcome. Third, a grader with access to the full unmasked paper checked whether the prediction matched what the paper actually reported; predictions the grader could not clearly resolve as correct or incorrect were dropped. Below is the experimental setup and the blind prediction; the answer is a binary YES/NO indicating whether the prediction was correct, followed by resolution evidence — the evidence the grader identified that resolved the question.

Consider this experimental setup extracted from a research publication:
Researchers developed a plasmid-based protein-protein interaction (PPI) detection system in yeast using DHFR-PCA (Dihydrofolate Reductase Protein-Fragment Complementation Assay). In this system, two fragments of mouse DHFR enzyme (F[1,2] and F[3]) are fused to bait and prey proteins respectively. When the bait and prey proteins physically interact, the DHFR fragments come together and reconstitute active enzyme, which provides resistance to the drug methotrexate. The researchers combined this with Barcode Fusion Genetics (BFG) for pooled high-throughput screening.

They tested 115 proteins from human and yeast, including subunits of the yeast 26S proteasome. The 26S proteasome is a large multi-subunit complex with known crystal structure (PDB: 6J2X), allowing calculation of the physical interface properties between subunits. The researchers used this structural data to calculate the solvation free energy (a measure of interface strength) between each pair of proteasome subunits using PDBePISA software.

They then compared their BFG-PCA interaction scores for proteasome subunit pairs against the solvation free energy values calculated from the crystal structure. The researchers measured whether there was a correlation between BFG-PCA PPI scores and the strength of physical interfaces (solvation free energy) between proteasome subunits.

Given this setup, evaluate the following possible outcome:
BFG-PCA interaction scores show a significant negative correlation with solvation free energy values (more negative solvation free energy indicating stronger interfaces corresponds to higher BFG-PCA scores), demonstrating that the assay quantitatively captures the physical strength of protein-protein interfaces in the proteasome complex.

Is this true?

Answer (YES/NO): YES